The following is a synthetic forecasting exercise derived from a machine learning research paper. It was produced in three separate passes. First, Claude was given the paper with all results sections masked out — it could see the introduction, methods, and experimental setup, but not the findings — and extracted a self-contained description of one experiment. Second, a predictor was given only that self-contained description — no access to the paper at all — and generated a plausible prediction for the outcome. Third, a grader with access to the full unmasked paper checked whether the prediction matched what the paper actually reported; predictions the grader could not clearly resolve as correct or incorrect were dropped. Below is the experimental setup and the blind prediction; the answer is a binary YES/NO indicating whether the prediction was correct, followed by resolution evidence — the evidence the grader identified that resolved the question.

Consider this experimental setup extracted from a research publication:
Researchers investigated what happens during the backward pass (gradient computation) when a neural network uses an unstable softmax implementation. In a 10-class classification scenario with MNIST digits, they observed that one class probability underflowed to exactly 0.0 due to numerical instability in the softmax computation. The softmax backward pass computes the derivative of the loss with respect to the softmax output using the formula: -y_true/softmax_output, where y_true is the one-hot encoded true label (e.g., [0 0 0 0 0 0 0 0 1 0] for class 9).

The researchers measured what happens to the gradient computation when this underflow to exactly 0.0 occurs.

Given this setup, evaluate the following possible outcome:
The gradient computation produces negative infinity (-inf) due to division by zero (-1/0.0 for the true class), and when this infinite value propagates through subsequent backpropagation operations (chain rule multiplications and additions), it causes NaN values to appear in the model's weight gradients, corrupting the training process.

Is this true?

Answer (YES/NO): NO